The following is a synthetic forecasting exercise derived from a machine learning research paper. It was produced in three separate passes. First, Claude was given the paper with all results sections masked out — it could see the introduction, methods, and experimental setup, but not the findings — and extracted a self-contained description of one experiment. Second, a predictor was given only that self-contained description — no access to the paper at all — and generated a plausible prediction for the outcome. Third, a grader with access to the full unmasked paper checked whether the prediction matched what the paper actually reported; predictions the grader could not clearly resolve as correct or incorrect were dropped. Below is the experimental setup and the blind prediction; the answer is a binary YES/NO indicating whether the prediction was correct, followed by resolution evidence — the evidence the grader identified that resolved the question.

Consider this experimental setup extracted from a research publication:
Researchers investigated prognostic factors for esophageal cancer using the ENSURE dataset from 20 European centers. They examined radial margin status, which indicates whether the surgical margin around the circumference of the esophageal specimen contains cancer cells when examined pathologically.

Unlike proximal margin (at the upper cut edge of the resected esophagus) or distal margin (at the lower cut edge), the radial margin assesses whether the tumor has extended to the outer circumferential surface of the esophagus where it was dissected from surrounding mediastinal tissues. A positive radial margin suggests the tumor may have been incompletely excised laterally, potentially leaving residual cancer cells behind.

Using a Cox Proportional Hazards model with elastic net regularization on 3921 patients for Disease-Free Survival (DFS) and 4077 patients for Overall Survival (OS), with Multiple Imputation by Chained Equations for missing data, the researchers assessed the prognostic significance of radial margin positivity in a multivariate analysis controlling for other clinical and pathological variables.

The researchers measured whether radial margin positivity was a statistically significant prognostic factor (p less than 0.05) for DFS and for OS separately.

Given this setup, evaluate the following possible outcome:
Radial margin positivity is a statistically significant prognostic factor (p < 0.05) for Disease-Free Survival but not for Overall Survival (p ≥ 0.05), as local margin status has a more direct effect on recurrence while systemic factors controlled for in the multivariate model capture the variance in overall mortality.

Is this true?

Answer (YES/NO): NO